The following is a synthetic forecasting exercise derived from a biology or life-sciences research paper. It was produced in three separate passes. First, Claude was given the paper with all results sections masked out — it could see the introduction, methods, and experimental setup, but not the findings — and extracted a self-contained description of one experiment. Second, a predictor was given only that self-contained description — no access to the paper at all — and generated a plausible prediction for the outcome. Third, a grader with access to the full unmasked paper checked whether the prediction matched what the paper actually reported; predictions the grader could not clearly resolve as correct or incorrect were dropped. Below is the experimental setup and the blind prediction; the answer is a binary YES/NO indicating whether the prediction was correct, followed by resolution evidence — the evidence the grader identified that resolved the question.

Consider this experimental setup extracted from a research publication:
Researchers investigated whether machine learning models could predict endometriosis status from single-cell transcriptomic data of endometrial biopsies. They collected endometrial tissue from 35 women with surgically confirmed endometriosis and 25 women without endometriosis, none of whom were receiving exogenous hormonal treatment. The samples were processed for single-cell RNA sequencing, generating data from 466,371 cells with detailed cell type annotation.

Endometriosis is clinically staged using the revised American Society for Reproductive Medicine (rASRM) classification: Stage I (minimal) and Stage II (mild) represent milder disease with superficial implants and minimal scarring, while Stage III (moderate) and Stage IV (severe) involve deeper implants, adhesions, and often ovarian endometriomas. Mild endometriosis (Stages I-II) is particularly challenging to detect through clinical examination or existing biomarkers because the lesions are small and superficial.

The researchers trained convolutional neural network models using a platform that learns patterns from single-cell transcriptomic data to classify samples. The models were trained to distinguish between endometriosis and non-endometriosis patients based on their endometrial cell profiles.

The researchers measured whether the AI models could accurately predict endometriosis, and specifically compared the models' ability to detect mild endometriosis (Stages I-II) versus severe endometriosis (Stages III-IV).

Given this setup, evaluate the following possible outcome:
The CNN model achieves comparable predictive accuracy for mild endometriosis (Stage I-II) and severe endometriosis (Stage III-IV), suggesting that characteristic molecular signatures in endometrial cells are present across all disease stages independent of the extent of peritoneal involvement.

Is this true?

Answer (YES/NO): YES